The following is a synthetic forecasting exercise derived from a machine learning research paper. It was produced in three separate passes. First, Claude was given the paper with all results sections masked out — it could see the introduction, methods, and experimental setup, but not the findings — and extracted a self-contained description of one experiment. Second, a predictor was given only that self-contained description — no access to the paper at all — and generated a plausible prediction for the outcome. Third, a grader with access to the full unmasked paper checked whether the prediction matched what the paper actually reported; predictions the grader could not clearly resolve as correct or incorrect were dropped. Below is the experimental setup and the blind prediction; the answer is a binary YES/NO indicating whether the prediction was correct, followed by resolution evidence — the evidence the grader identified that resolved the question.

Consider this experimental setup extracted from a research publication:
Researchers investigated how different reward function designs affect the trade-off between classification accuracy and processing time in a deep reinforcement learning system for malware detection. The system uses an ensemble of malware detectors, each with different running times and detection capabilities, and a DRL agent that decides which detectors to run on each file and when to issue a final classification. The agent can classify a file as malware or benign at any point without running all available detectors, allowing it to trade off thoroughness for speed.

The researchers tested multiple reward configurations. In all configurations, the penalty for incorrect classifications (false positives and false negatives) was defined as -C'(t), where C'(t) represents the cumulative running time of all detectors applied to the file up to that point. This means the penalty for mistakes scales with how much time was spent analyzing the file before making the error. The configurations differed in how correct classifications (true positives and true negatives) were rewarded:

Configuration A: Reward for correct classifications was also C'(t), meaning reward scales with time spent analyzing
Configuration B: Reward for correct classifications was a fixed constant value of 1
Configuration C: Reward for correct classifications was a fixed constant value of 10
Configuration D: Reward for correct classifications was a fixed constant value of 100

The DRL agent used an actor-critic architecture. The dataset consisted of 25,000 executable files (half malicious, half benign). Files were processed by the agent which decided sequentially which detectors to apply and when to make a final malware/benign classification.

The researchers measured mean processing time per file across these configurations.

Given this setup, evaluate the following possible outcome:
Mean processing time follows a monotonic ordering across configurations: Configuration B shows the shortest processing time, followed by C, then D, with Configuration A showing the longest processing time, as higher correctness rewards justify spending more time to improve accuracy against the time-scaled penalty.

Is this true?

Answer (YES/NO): NO